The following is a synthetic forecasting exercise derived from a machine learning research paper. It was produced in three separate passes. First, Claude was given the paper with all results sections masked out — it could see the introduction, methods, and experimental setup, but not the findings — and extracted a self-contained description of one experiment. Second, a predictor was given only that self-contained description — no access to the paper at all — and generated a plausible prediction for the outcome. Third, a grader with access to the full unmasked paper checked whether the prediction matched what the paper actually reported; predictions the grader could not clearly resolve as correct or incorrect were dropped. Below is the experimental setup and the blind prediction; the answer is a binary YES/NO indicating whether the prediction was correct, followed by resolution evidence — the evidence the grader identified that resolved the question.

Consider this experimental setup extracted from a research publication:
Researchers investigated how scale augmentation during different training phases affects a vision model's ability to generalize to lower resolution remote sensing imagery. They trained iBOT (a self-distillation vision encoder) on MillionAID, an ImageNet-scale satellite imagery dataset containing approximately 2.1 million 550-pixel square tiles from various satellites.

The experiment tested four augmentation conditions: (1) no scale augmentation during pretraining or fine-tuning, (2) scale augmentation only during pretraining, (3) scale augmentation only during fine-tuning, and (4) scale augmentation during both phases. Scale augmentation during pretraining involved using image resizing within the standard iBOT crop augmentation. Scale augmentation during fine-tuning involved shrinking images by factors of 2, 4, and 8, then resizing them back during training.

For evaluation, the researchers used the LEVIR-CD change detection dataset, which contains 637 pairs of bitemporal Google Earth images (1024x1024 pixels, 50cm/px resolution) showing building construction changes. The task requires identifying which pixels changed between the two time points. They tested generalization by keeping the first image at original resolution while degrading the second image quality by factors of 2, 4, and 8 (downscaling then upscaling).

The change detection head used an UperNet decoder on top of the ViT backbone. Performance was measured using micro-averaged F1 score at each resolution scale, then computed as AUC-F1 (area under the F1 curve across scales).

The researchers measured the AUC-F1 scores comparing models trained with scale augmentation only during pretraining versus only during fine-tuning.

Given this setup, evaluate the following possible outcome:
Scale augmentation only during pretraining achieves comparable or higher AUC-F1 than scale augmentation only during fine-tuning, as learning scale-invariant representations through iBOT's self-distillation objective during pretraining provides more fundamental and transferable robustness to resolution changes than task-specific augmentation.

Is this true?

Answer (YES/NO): NO